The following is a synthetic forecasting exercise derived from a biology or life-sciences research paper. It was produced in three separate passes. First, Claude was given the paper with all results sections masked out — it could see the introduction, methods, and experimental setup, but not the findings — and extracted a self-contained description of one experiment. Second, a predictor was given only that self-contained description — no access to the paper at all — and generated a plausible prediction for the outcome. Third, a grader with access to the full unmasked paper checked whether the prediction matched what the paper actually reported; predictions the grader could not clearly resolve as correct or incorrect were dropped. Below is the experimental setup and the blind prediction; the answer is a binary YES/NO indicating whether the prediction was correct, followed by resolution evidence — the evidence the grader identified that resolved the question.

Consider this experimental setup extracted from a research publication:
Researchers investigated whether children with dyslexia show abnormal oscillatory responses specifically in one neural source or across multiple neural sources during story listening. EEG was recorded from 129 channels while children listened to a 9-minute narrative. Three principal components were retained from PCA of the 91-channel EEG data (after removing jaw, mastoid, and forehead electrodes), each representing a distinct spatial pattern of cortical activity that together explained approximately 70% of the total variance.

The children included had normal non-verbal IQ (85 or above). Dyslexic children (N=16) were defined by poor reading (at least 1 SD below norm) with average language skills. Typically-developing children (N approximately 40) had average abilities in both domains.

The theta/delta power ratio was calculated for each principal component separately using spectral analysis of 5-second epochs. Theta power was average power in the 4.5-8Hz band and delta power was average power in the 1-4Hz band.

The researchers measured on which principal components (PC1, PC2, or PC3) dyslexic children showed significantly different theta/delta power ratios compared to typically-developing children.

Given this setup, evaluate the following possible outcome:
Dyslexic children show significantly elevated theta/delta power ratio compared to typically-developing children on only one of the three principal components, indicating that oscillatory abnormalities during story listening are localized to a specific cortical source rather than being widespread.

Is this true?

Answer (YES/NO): YES